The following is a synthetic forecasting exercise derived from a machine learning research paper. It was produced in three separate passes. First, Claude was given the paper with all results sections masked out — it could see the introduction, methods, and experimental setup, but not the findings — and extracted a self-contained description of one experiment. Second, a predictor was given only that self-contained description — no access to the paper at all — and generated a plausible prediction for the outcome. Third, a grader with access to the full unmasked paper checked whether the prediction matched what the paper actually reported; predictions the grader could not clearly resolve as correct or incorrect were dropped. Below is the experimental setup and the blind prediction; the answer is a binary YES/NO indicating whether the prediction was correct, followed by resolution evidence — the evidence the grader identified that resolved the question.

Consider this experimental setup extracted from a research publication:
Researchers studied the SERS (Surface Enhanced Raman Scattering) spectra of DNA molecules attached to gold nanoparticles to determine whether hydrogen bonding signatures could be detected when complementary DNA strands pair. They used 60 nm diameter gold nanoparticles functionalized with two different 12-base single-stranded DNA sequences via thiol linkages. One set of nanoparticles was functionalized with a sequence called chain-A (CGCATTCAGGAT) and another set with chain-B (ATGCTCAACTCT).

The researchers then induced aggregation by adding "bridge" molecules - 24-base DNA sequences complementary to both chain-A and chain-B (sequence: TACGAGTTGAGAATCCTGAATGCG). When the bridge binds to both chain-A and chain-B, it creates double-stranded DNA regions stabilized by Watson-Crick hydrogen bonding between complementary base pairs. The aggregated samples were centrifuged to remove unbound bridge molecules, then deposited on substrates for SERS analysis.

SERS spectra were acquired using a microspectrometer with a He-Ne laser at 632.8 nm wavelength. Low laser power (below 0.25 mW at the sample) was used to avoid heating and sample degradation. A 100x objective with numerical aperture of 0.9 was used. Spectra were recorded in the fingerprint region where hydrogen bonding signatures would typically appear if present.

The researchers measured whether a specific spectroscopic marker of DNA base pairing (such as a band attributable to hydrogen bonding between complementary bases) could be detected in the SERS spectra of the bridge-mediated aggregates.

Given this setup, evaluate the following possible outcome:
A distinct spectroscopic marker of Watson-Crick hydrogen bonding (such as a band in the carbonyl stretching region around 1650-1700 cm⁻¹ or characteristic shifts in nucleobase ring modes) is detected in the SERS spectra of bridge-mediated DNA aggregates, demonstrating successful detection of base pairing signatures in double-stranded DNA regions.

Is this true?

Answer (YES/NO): NO